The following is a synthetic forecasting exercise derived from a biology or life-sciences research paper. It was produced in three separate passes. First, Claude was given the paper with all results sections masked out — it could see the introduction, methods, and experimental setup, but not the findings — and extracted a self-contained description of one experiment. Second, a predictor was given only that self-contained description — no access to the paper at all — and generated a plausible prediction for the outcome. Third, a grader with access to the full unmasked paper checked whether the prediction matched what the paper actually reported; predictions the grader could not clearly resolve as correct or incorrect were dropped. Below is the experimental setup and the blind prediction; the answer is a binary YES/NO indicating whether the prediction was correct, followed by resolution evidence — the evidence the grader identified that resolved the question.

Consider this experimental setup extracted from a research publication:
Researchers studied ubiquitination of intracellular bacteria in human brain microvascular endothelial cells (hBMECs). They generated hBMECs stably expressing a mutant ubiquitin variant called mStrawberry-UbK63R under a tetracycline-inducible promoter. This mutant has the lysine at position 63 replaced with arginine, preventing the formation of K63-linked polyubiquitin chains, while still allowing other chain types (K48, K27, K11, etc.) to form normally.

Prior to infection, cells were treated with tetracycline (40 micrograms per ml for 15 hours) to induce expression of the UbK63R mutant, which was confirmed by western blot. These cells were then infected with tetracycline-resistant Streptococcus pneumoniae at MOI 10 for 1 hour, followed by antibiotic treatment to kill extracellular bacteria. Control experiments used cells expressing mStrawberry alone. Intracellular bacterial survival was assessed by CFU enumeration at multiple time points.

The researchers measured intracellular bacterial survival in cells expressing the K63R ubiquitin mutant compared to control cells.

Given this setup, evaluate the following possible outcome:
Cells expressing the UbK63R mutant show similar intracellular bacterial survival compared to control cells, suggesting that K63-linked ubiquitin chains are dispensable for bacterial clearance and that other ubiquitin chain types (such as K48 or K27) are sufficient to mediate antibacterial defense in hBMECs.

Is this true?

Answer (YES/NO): NO